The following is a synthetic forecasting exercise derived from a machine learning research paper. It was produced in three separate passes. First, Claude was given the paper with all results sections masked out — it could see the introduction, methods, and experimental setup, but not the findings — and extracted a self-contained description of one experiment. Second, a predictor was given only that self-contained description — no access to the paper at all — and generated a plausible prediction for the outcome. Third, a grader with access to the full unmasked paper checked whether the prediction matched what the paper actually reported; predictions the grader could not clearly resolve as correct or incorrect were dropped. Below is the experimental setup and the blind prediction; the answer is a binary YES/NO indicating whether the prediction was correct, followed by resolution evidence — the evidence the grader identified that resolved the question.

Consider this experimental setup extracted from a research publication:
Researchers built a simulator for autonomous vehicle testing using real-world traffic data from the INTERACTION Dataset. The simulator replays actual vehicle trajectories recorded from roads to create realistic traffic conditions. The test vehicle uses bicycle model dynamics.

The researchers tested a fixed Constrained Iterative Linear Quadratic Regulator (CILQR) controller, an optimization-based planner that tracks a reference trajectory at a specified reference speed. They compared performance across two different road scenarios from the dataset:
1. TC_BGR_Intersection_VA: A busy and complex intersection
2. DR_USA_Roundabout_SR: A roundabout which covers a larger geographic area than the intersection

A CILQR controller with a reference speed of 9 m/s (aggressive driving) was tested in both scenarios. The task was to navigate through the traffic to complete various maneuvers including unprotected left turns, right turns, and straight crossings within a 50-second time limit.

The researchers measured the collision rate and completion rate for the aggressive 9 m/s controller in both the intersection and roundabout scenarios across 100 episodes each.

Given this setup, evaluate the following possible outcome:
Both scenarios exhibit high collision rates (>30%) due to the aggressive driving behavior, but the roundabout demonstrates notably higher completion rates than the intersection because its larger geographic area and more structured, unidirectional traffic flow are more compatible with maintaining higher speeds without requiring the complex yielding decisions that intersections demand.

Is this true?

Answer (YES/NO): YES